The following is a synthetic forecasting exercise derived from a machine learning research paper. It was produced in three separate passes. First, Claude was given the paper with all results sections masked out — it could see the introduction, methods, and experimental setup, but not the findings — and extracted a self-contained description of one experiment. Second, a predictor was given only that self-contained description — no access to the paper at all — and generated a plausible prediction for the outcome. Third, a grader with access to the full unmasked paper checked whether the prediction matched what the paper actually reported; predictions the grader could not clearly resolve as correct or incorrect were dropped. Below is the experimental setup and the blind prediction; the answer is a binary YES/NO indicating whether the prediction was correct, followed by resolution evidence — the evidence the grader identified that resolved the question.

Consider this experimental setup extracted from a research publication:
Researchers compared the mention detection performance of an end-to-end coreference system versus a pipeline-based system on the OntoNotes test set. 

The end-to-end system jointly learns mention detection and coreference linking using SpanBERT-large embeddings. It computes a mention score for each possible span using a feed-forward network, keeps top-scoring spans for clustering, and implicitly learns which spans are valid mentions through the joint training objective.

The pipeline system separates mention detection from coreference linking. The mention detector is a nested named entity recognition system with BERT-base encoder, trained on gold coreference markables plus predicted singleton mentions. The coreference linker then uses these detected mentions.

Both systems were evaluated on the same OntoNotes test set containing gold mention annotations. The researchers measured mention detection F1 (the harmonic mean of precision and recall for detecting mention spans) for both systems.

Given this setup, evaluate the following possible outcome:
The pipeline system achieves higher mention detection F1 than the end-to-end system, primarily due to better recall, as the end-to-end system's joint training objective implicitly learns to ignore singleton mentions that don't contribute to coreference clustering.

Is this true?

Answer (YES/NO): YES